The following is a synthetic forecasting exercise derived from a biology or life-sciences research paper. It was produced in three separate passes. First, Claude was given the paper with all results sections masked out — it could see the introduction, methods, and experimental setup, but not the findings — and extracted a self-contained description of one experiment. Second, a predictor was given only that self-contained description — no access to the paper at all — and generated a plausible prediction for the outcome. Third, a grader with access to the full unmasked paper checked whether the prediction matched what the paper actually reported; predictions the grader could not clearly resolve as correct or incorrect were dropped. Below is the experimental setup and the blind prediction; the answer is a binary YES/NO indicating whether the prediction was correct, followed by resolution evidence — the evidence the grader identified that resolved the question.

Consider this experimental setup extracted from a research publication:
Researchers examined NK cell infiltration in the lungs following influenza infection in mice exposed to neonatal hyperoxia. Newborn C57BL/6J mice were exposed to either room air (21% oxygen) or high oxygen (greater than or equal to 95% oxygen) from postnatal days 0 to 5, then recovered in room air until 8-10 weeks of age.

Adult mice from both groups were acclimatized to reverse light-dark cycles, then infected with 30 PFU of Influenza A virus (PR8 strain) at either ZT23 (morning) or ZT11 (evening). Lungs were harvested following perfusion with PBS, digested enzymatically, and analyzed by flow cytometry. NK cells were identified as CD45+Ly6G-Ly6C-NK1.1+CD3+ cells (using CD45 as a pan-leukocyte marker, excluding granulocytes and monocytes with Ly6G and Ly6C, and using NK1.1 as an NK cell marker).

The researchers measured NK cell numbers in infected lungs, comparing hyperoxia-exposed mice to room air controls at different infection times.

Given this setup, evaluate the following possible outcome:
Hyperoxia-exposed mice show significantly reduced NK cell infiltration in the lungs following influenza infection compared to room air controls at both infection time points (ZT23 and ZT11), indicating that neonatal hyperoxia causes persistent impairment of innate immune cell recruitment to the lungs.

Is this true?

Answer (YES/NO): YES